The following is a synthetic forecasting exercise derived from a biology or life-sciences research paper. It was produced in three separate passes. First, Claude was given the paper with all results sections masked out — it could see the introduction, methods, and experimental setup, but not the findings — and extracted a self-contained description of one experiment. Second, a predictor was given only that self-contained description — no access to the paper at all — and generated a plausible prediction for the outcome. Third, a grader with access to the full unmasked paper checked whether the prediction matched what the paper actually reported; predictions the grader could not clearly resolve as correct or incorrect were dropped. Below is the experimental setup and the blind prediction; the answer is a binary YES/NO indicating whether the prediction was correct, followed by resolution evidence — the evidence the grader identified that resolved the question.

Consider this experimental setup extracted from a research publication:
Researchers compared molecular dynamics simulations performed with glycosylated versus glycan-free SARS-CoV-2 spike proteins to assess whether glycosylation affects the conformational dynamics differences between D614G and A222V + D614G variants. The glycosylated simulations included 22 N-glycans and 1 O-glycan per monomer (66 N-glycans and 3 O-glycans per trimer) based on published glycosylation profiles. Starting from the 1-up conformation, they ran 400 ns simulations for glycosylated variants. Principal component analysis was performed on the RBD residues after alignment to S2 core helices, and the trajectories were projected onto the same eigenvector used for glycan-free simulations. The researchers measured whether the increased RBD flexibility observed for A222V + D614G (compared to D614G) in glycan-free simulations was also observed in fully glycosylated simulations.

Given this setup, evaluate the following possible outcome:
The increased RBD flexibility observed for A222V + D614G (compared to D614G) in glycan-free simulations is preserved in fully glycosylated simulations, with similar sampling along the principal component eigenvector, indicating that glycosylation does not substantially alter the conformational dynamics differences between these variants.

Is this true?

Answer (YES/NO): YES